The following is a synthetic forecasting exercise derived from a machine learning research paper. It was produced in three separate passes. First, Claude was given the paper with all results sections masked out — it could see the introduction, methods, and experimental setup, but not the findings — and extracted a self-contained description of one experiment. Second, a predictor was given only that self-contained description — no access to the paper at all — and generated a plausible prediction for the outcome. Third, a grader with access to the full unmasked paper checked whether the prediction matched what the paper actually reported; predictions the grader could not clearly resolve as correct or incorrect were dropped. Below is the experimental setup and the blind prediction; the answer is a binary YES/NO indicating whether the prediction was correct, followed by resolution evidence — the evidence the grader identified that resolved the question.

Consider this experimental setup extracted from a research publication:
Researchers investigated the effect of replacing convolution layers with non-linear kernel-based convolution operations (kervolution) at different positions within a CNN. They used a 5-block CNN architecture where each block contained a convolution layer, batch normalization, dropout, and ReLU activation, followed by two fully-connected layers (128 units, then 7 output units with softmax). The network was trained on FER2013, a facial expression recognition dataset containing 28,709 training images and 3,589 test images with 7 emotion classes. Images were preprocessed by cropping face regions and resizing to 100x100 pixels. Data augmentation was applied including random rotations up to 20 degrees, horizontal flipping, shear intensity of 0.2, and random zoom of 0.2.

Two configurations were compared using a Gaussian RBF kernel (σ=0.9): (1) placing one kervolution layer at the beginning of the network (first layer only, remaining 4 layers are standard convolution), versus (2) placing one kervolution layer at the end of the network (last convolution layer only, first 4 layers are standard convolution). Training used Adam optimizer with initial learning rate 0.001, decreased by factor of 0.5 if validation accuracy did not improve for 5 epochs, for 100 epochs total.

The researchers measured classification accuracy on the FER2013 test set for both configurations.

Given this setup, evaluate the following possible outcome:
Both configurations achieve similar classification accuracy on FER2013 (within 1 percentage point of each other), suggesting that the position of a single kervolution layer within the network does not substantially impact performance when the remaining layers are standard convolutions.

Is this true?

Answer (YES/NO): YES